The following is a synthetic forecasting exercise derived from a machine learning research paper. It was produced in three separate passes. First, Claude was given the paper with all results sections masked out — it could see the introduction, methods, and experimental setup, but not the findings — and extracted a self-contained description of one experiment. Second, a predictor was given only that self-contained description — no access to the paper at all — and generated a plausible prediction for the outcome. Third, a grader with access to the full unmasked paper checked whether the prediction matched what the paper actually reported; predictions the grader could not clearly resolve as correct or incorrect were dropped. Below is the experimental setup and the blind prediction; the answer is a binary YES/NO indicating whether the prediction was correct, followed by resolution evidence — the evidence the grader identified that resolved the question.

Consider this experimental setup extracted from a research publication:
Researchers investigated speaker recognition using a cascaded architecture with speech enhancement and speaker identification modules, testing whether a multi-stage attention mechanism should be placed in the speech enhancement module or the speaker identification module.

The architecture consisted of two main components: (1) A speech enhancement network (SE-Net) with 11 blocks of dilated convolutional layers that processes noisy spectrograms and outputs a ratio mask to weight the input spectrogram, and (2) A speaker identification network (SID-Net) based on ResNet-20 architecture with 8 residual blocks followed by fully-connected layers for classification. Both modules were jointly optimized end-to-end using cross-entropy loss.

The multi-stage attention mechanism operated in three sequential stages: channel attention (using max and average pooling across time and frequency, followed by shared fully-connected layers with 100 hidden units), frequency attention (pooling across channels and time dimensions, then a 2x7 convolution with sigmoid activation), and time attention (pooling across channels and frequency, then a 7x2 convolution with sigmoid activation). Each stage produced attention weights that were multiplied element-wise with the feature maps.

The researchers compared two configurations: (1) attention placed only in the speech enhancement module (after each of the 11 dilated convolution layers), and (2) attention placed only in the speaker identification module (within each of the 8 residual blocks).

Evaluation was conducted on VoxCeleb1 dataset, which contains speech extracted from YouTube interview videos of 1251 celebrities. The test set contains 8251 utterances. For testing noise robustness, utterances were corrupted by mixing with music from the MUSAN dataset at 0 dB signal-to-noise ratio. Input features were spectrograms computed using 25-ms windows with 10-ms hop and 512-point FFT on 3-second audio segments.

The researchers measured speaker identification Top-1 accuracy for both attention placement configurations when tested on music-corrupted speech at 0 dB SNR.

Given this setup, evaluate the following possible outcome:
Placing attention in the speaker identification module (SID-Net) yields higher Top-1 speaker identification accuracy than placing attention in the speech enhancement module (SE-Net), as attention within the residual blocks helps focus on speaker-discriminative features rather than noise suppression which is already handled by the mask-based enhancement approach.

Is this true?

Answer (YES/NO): NO